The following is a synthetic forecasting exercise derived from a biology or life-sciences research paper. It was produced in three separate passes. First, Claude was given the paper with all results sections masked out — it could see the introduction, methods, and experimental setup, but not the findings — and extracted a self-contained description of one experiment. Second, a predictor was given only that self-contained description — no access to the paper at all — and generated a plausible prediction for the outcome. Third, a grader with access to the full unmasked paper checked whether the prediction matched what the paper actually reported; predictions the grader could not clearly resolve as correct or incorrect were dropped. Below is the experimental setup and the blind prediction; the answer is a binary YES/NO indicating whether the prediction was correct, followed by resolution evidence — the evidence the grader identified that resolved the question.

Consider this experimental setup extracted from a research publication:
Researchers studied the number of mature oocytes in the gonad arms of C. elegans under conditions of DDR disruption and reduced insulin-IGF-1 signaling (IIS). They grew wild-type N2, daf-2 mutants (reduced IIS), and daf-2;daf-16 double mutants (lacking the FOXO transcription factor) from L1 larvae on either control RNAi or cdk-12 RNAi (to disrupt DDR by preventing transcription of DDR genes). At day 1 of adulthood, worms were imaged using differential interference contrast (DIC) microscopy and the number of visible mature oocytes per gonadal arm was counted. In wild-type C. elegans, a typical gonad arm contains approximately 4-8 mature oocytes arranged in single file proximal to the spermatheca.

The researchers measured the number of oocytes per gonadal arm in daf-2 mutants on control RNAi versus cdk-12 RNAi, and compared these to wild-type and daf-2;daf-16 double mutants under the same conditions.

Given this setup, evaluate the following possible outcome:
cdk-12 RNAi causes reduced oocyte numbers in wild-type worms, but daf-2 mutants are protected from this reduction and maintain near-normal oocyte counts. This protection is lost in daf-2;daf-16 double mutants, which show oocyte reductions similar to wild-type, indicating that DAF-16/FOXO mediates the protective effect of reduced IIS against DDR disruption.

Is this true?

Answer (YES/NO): NO